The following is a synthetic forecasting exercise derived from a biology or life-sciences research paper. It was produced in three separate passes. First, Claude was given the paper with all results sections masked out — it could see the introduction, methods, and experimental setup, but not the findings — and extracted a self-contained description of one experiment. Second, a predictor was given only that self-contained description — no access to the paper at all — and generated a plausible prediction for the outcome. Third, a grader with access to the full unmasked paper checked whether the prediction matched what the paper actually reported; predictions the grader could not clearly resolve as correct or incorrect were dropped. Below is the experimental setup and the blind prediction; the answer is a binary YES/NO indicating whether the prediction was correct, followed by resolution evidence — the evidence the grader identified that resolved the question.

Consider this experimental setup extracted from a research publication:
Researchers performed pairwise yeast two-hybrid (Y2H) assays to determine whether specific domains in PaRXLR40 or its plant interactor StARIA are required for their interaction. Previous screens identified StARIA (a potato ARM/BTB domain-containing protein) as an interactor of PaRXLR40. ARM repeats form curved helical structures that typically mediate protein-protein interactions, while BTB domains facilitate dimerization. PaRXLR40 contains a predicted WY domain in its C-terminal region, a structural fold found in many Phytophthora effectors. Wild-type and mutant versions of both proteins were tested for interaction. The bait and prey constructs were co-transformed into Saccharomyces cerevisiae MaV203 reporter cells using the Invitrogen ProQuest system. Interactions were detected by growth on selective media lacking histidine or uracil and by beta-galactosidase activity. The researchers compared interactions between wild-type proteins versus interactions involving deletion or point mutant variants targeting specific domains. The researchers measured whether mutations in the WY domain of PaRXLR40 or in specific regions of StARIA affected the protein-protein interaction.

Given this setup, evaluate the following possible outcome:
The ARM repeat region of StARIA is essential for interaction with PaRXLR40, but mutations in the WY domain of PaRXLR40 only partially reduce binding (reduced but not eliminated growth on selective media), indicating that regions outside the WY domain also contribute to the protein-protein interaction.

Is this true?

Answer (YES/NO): NO